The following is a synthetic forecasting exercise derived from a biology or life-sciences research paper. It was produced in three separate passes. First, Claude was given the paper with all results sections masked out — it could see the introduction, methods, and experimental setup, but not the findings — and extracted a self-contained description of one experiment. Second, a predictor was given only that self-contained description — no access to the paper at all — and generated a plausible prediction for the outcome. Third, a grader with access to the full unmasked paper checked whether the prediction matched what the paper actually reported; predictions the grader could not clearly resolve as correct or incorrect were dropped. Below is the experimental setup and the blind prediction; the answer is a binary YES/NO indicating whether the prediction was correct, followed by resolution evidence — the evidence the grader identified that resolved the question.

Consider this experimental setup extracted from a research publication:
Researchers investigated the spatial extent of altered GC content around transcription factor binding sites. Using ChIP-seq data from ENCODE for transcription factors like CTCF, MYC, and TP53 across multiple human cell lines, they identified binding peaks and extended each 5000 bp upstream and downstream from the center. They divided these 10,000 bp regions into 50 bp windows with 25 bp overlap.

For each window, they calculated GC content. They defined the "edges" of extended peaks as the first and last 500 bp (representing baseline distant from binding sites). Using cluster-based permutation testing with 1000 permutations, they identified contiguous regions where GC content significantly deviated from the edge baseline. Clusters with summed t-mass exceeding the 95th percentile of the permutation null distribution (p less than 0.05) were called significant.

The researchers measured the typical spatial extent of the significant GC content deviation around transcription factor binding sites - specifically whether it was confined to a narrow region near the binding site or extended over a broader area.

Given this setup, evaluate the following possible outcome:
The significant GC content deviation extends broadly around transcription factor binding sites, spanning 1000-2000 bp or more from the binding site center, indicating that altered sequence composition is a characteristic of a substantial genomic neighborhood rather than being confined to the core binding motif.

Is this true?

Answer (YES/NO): YES